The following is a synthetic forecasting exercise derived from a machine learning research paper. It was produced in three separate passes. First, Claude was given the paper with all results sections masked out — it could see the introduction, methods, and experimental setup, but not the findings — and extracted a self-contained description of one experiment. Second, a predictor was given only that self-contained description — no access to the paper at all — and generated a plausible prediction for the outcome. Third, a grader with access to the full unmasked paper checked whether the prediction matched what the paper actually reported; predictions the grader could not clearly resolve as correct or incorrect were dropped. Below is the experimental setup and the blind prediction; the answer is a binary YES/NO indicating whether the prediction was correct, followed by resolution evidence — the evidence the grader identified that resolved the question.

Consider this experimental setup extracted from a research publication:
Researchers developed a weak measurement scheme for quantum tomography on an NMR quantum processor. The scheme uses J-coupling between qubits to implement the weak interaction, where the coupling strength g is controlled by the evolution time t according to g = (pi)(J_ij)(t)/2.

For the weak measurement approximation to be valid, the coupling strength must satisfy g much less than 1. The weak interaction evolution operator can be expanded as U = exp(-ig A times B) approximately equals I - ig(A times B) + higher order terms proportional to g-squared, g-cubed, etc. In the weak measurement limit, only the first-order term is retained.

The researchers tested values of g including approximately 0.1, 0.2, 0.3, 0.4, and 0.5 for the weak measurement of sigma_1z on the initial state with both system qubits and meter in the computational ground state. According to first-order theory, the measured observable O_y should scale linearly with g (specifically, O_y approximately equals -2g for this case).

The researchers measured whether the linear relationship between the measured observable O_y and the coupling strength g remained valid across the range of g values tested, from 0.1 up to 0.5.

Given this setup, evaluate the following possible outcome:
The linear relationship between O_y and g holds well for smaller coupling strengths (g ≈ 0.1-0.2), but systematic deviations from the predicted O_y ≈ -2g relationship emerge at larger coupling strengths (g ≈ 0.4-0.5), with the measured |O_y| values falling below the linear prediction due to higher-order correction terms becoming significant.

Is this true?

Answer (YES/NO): YES